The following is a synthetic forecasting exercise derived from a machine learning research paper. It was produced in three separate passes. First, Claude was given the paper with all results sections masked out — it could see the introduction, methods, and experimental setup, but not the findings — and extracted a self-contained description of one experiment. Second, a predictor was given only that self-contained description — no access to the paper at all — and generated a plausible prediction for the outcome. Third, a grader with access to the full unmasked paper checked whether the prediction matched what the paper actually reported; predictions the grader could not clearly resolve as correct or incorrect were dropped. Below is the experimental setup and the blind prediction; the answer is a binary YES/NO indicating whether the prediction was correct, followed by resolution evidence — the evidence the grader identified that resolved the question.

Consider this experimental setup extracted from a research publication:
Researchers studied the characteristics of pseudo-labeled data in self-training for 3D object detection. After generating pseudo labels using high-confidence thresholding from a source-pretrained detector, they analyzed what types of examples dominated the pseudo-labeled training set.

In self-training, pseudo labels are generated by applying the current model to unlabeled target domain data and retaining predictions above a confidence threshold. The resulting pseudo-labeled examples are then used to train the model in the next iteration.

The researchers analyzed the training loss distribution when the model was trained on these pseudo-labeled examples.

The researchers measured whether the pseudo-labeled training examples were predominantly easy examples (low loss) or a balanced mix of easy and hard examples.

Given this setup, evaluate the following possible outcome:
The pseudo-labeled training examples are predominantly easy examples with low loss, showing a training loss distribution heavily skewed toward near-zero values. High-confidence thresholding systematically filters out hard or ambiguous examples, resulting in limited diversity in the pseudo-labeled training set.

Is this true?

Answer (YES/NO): YES